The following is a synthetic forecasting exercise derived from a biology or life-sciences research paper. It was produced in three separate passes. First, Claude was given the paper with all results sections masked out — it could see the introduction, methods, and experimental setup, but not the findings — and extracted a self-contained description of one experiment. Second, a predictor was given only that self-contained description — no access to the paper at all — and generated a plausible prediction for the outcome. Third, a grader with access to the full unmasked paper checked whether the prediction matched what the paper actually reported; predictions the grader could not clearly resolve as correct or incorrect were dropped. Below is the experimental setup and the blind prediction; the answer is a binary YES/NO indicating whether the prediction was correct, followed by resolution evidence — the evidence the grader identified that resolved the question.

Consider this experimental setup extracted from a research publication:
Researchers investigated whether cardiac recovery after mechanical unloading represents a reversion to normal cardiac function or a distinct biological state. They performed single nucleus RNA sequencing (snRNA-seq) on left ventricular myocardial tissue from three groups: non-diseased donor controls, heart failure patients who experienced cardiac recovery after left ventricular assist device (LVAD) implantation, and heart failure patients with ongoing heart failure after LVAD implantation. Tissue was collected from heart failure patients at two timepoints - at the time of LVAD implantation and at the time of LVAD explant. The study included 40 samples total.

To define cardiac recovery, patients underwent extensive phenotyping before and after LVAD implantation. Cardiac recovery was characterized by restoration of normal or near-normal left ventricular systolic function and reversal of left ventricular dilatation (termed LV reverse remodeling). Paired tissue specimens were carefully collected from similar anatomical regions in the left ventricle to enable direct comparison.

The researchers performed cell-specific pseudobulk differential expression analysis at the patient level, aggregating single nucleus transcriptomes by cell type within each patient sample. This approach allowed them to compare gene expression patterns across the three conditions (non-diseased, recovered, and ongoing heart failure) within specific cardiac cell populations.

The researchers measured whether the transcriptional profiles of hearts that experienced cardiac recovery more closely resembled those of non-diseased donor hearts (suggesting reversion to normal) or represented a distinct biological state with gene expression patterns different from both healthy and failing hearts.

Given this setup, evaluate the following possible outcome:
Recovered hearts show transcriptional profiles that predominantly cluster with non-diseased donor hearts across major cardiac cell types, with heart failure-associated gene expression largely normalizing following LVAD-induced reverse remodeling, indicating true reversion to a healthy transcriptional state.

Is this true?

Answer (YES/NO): NO